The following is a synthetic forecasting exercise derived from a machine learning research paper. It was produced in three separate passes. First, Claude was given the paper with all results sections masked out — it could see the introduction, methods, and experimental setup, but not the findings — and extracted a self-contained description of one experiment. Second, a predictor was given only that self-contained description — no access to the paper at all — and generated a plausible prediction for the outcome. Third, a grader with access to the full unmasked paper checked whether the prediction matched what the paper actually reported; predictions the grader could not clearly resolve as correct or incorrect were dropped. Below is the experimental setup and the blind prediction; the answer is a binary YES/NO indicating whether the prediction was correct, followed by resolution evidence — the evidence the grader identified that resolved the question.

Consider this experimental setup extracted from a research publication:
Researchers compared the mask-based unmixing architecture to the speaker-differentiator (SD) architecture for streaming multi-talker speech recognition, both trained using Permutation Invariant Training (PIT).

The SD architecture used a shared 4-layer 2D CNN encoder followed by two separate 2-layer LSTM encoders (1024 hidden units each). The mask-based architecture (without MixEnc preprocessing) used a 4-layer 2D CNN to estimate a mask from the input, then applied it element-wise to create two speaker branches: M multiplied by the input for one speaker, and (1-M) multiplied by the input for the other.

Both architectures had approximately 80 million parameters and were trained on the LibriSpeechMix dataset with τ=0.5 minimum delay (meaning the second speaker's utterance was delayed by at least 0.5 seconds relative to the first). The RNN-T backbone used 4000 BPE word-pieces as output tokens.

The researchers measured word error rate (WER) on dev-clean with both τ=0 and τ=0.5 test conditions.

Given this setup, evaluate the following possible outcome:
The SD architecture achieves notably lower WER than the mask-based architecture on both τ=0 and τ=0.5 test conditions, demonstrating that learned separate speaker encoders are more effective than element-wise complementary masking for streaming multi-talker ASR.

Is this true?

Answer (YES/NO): YES